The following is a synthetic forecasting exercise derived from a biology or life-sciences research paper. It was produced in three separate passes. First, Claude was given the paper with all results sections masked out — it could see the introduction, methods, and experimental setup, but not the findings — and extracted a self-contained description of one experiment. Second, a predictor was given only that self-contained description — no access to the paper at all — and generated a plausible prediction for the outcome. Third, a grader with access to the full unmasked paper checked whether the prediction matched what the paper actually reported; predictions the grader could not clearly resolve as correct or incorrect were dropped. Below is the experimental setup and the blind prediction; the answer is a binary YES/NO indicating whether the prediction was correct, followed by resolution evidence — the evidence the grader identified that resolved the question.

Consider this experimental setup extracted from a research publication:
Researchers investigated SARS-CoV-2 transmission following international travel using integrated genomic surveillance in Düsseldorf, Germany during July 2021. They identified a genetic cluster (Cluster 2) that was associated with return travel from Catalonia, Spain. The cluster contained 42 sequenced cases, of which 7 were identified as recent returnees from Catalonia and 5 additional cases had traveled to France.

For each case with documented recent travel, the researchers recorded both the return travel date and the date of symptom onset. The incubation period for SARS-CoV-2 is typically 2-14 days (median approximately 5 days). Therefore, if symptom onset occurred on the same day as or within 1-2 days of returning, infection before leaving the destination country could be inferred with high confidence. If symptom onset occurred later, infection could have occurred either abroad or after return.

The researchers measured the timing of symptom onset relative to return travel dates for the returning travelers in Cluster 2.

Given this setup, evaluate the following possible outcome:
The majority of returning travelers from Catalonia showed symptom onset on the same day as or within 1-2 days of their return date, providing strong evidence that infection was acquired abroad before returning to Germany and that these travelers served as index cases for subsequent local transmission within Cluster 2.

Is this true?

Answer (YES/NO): NO